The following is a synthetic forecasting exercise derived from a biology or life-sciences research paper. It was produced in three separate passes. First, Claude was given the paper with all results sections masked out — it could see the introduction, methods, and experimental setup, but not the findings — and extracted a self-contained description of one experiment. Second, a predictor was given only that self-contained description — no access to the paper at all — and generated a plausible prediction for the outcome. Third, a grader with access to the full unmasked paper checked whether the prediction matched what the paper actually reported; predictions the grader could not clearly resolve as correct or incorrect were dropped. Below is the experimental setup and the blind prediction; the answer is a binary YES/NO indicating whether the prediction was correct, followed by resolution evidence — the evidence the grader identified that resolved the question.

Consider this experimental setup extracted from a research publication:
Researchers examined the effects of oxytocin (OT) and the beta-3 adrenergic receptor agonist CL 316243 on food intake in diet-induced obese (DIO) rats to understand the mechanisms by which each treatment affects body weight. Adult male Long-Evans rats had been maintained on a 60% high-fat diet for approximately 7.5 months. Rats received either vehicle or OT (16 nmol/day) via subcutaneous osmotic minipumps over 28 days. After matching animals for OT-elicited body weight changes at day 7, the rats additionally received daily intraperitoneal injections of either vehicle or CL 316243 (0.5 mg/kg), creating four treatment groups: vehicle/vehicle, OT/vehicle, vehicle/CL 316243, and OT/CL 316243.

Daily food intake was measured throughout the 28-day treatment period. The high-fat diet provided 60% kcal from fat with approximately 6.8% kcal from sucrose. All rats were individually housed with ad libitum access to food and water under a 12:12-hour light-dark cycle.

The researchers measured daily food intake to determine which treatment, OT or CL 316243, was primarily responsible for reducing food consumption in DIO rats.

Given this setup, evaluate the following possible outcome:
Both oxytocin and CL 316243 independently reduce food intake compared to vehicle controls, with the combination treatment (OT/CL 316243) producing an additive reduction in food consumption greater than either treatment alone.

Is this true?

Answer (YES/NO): NO